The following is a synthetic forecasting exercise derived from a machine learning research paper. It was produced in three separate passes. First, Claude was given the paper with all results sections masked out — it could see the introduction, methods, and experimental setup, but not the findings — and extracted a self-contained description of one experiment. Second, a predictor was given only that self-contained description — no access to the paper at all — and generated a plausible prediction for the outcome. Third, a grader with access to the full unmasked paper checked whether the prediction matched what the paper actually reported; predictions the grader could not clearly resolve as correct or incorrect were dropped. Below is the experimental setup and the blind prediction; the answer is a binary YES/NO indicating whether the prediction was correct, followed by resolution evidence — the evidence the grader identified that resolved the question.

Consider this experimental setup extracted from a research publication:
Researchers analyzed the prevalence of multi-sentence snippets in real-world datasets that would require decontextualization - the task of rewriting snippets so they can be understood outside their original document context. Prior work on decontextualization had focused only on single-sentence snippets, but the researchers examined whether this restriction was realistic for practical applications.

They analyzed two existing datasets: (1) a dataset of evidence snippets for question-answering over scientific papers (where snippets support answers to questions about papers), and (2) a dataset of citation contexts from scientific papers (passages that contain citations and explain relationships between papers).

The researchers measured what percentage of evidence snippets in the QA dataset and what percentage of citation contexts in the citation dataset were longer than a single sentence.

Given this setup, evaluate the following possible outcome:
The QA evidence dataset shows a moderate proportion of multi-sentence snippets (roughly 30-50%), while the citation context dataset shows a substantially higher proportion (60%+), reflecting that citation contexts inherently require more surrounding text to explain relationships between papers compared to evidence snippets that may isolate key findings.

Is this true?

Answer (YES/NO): NO